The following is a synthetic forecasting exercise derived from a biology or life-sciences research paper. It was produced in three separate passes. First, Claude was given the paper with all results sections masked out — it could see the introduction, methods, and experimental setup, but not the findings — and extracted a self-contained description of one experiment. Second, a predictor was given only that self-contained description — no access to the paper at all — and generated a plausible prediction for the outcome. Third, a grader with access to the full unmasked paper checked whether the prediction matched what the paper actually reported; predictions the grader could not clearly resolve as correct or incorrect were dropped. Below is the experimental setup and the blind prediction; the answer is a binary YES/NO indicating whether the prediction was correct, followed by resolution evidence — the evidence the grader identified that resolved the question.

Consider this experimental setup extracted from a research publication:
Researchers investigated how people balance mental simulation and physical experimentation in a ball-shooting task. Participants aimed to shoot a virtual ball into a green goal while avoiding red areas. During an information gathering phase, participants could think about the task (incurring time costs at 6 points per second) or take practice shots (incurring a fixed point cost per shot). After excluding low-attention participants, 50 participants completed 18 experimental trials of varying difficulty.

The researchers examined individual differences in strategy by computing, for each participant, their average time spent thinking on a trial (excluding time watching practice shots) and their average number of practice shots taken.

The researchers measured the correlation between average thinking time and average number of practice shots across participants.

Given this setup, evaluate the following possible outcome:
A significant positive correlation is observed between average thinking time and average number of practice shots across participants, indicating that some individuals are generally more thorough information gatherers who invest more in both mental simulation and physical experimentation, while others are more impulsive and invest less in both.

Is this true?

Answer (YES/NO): YES